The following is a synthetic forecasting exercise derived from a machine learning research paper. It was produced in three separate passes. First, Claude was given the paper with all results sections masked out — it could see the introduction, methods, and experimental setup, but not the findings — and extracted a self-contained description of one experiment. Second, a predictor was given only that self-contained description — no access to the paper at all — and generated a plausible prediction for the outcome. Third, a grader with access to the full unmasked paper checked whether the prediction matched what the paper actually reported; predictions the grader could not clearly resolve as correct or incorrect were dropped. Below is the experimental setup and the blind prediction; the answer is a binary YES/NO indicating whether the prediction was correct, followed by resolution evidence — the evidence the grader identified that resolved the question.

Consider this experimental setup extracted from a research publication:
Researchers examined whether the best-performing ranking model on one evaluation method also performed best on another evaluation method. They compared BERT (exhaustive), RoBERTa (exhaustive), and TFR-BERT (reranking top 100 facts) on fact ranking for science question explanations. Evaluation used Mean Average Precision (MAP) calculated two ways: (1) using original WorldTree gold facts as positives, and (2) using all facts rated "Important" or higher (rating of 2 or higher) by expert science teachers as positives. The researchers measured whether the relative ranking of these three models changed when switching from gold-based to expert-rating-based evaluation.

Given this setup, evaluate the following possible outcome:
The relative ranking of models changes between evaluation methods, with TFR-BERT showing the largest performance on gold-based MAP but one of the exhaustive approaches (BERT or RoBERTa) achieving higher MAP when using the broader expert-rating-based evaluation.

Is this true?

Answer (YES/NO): NO